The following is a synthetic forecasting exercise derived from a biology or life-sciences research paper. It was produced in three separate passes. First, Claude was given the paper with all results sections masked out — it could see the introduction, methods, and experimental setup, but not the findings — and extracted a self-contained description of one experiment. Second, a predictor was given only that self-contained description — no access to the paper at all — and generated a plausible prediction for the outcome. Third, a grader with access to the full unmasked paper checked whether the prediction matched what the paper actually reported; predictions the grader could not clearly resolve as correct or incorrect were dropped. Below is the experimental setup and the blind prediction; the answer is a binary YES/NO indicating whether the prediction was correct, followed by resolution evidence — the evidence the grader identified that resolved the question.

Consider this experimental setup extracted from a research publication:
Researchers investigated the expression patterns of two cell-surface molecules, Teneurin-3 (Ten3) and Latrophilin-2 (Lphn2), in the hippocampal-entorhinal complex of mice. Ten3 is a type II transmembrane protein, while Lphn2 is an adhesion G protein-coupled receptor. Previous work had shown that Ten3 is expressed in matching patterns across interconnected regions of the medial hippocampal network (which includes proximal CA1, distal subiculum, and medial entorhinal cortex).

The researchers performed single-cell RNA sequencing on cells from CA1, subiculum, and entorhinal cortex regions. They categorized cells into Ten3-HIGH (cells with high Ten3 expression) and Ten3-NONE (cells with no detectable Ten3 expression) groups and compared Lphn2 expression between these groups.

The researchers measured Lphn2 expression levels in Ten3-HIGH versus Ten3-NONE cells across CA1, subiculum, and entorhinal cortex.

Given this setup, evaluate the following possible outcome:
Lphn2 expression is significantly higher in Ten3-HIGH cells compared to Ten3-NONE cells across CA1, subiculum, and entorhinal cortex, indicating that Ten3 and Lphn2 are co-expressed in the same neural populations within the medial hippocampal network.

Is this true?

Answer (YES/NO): NO